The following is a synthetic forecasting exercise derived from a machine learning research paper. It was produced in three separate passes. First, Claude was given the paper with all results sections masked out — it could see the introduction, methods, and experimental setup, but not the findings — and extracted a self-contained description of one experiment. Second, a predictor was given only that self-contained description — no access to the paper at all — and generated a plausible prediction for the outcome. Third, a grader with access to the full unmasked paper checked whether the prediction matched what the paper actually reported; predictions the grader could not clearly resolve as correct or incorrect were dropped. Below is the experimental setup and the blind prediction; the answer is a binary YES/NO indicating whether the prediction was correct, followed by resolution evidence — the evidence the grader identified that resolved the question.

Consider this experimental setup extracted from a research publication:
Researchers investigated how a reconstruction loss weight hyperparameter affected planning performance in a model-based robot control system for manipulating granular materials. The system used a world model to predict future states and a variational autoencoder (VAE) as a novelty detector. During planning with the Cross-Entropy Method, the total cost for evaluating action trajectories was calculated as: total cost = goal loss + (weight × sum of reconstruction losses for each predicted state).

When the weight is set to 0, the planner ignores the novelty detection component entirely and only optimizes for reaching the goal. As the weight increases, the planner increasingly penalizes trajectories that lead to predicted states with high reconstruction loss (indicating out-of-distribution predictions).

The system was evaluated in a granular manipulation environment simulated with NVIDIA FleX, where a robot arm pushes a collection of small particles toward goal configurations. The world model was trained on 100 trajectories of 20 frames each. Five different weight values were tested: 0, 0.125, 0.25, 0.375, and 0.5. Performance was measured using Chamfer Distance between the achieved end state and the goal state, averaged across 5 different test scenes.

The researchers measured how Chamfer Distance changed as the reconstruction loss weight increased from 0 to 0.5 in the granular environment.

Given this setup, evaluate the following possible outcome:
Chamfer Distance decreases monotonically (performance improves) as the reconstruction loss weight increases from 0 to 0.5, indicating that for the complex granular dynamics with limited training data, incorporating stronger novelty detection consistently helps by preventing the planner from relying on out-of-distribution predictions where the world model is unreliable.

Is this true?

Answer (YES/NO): NO